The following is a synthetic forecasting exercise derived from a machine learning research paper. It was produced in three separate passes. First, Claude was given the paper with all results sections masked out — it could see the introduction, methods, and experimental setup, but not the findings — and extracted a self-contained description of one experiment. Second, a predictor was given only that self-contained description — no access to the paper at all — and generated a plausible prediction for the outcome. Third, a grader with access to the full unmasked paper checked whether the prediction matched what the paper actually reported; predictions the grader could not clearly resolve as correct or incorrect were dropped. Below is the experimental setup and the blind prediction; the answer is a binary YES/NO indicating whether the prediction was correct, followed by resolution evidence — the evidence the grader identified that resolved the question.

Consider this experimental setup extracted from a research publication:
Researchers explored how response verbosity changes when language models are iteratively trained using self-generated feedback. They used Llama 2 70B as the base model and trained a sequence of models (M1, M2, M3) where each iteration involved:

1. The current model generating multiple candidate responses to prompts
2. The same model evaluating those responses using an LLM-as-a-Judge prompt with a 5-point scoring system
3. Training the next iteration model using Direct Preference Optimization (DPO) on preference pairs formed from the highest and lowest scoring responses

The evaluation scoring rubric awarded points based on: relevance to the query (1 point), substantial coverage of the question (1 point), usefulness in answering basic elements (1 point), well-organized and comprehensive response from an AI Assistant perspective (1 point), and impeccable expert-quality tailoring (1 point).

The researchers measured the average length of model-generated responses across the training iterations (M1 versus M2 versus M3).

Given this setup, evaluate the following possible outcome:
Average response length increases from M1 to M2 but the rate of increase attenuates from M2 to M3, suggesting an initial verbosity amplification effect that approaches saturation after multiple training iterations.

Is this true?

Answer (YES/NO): NO